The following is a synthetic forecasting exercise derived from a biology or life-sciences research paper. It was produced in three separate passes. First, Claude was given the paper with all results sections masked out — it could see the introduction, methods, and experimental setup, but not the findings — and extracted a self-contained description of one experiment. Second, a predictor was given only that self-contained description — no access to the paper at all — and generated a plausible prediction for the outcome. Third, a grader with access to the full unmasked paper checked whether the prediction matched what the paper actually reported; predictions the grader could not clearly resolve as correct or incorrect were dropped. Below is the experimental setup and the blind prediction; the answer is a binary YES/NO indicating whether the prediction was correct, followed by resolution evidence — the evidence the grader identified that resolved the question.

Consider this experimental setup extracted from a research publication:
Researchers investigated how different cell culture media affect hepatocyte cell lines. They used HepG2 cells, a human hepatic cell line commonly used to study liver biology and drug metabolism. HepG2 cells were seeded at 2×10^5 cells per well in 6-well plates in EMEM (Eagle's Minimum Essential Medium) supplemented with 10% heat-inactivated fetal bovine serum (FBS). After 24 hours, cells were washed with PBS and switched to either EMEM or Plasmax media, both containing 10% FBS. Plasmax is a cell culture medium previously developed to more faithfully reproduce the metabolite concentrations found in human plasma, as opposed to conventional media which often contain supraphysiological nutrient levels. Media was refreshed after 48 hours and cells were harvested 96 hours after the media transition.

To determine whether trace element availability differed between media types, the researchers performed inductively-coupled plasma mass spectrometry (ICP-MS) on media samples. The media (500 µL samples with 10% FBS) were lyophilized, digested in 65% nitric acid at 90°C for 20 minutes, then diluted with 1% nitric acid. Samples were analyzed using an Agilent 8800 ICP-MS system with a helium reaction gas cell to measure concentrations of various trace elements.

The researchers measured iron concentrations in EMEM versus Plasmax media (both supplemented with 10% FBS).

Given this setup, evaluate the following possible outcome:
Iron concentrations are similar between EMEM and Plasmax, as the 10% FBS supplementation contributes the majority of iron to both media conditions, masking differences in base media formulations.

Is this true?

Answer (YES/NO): NO